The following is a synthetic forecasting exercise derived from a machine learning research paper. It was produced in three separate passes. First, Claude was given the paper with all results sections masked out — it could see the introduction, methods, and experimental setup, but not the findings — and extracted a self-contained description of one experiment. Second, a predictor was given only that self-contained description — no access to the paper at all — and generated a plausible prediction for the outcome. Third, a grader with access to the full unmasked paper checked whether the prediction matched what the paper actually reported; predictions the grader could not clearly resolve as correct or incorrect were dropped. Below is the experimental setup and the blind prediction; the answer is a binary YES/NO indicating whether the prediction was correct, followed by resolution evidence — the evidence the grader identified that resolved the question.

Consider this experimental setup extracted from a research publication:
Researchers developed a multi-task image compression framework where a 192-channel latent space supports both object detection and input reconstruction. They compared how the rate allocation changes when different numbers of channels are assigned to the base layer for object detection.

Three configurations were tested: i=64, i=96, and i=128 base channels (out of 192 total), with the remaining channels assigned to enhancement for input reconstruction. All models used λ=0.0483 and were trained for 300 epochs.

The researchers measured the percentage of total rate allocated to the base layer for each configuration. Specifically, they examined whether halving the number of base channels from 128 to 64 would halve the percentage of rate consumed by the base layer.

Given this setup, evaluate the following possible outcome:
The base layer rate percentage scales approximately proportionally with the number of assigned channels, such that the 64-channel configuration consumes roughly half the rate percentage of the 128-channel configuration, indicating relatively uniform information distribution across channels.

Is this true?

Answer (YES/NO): NO